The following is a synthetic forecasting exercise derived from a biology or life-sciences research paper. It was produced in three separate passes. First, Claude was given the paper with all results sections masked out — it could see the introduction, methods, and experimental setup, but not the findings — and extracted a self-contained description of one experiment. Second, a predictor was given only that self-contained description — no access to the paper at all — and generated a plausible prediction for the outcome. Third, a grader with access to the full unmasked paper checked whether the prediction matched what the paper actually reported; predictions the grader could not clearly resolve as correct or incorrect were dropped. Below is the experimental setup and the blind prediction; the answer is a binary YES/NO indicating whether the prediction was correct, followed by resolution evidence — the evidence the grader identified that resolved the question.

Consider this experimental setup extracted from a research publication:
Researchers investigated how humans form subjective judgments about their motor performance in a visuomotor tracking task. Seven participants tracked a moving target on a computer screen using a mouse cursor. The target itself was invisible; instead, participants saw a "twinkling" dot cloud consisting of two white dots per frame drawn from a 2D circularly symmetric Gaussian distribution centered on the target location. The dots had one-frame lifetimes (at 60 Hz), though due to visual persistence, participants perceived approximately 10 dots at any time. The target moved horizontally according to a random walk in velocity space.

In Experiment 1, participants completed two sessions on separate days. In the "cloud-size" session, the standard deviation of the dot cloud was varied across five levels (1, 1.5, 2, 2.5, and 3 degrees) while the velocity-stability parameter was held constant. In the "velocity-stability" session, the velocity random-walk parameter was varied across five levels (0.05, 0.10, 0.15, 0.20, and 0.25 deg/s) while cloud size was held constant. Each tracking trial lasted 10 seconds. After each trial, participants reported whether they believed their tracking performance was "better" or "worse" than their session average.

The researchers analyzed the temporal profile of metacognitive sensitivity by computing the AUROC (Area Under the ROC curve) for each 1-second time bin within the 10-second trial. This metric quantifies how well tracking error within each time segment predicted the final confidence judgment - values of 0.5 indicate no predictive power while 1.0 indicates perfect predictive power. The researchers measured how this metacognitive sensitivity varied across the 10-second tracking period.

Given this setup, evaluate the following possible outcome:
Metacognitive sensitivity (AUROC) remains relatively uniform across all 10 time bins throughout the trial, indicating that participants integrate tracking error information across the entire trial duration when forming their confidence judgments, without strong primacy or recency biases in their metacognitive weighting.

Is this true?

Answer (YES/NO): NO